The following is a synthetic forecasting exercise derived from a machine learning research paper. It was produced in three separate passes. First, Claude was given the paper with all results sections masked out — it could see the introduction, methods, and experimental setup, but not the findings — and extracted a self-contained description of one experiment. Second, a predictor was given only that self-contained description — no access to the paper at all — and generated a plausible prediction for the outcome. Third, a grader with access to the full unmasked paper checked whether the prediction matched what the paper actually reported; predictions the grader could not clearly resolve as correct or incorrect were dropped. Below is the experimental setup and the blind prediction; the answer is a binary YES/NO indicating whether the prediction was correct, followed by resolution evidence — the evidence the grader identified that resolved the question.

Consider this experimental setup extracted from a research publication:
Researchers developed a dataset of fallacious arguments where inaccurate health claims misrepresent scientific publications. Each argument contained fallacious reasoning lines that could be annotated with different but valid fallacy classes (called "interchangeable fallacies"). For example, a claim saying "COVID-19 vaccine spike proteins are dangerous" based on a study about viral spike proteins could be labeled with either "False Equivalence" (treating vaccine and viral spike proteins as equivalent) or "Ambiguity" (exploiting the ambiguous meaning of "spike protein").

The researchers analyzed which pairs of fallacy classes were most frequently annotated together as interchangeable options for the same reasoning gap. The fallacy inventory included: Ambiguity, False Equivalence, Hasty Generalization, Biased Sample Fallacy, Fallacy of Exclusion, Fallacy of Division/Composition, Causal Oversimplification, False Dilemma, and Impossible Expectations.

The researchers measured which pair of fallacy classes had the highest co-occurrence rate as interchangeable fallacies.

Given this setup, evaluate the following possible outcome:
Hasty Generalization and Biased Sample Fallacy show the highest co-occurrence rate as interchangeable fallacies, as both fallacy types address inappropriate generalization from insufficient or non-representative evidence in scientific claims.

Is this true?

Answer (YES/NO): NO